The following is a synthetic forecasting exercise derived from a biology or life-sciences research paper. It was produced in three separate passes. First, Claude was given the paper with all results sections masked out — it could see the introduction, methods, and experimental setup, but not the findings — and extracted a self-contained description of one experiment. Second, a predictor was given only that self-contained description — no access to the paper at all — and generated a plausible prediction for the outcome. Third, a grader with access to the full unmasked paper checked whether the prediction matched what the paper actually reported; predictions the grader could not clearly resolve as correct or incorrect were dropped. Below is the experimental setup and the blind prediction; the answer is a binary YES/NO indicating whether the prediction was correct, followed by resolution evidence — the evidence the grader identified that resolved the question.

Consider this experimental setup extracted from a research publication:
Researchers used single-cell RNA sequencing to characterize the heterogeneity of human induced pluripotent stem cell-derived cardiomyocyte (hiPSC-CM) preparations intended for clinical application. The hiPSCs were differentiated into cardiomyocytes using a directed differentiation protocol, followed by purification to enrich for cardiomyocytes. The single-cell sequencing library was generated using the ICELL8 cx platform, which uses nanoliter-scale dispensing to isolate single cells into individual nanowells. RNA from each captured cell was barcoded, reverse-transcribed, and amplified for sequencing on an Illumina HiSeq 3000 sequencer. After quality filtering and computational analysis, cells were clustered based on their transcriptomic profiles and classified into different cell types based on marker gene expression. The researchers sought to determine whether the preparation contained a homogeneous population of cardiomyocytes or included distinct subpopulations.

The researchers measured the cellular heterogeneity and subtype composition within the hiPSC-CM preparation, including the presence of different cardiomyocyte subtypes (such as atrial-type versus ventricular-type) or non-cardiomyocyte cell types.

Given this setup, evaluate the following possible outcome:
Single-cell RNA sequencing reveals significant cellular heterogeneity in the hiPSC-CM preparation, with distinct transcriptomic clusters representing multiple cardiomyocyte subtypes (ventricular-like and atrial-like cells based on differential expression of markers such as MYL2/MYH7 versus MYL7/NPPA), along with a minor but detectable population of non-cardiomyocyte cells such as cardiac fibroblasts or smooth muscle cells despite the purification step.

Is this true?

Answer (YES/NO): NO